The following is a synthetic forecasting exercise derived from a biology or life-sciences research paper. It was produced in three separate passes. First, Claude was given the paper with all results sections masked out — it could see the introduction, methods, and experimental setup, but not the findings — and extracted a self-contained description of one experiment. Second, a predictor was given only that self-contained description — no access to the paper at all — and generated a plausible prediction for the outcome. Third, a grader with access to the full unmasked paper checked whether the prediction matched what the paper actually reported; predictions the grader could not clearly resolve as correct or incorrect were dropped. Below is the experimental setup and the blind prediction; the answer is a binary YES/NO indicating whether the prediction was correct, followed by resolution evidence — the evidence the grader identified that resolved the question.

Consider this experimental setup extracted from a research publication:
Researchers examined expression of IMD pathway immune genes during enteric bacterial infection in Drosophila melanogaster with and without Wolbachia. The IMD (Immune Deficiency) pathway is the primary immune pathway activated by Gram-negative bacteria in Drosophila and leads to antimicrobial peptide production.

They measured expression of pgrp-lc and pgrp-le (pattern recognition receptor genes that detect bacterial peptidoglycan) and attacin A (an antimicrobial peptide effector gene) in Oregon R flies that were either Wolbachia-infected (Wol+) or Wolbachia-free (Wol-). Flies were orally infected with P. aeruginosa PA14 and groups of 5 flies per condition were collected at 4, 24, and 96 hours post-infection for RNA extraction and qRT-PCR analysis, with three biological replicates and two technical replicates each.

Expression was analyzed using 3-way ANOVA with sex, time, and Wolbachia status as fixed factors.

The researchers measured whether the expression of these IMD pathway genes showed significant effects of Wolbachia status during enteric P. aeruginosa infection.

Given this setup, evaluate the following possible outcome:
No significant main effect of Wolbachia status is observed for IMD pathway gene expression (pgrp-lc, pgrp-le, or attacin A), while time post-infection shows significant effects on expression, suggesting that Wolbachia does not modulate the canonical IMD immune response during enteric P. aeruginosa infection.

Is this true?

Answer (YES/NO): NO